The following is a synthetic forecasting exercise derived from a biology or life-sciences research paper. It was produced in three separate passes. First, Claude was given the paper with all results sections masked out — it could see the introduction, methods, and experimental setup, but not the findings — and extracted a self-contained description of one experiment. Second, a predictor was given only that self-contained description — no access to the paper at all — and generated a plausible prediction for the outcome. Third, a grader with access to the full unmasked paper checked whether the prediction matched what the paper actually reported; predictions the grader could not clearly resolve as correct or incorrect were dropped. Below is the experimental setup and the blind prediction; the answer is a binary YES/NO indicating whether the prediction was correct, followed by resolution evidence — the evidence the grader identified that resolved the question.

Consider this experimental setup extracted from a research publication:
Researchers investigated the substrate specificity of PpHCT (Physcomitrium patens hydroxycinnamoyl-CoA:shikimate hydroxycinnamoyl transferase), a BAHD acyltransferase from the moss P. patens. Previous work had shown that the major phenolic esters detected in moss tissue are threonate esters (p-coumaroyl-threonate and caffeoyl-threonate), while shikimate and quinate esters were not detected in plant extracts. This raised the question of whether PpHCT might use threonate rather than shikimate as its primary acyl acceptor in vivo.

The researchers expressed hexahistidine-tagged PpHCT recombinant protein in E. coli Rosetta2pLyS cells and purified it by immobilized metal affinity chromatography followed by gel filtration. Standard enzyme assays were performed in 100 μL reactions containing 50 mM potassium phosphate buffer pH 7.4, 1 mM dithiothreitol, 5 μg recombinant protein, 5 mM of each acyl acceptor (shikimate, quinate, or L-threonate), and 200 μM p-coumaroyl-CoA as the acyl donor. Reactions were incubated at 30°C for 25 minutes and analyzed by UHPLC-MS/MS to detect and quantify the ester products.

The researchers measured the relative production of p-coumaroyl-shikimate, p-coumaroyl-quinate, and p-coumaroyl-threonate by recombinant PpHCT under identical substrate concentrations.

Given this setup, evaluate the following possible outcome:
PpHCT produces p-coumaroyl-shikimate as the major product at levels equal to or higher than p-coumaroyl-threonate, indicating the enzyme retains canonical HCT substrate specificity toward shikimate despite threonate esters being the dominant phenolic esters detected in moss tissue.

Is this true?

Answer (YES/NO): YES